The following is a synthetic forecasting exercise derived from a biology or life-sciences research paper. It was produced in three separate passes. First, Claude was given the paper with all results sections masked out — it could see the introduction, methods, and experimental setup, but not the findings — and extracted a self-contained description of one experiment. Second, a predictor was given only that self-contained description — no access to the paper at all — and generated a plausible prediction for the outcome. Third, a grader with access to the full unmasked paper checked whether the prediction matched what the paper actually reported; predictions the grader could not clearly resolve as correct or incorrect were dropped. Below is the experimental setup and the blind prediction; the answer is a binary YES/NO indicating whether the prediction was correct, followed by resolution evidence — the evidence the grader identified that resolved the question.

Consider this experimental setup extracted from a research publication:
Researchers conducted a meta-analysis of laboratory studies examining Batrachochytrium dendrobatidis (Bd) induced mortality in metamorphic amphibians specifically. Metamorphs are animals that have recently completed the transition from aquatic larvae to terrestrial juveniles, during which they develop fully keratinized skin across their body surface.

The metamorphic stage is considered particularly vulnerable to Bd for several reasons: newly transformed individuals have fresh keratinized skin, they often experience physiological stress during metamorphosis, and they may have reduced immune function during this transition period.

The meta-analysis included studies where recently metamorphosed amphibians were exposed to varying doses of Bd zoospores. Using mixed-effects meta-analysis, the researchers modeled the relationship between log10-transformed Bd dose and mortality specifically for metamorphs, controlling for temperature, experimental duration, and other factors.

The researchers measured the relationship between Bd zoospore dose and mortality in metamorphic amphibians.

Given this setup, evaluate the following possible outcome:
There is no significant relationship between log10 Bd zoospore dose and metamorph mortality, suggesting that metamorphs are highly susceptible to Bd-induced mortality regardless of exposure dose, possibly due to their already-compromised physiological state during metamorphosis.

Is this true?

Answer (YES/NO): NO